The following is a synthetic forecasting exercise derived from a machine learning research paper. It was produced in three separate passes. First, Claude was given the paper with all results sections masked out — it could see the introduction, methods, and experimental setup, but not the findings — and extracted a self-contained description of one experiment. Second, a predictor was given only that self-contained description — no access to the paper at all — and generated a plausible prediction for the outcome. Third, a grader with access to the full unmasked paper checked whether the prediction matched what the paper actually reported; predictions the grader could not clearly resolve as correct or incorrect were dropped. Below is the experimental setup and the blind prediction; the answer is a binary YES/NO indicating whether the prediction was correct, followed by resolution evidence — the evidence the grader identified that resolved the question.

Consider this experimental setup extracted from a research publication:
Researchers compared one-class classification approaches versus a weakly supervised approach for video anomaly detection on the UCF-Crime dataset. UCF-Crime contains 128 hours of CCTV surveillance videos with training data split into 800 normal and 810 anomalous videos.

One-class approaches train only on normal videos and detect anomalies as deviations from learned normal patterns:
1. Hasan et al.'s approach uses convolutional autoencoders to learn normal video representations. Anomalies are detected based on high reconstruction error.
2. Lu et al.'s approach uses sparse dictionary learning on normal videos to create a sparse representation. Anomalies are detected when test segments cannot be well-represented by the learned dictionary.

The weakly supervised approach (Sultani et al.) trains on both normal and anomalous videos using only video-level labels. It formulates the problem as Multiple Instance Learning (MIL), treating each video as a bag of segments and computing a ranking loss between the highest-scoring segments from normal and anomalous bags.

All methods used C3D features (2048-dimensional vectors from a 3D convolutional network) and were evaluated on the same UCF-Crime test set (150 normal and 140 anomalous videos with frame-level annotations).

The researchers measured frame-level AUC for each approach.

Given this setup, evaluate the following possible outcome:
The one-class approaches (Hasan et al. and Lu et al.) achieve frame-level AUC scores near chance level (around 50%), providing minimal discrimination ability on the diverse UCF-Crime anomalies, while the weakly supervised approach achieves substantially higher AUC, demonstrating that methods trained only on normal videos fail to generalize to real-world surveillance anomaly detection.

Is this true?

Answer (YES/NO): NO